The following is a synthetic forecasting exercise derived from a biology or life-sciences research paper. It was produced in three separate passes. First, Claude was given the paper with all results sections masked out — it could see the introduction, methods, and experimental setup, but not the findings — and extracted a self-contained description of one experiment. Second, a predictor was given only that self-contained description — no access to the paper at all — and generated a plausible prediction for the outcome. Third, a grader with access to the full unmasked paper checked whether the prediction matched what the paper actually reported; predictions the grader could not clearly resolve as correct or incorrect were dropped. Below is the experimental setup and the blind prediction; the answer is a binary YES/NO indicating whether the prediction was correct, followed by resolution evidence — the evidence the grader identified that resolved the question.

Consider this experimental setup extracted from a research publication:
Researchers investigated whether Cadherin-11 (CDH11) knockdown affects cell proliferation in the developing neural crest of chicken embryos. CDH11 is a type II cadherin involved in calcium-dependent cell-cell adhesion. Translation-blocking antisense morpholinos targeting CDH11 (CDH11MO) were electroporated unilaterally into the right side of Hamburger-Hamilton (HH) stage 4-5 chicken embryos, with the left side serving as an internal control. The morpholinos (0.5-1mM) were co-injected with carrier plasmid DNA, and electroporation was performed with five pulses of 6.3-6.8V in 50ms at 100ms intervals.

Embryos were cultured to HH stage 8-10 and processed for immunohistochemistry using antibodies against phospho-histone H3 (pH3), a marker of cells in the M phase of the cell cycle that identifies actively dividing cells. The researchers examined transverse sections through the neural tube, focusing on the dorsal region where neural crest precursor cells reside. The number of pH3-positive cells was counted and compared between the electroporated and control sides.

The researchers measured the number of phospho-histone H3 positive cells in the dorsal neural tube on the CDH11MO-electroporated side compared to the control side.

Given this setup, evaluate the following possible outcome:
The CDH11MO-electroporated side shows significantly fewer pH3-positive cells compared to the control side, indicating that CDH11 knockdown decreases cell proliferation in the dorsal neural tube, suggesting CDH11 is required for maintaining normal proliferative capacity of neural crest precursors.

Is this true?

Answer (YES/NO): NO